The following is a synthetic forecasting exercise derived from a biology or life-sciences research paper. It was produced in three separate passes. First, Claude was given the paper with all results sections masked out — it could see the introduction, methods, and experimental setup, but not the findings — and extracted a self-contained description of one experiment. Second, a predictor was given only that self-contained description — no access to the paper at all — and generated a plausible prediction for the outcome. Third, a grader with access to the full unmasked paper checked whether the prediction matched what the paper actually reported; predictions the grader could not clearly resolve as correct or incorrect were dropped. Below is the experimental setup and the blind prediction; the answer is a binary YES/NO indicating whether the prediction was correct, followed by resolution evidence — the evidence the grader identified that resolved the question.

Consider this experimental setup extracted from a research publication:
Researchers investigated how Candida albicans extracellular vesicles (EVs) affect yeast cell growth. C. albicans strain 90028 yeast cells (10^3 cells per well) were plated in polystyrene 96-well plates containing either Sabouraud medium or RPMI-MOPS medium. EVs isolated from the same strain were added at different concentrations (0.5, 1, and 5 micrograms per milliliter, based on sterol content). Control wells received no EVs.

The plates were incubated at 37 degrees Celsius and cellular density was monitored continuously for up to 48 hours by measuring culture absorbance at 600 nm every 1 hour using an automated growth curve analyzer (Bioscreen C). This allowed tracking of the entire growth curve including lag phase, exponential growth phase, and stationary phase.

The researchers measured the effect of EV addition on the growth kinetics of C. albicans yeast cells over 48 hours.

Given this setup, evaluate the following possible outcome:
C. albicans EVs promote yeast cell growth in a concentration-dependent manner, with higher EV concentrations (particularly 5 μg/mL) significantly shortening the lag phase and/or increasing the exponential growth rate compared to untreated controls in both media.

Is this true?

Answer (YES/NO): NO